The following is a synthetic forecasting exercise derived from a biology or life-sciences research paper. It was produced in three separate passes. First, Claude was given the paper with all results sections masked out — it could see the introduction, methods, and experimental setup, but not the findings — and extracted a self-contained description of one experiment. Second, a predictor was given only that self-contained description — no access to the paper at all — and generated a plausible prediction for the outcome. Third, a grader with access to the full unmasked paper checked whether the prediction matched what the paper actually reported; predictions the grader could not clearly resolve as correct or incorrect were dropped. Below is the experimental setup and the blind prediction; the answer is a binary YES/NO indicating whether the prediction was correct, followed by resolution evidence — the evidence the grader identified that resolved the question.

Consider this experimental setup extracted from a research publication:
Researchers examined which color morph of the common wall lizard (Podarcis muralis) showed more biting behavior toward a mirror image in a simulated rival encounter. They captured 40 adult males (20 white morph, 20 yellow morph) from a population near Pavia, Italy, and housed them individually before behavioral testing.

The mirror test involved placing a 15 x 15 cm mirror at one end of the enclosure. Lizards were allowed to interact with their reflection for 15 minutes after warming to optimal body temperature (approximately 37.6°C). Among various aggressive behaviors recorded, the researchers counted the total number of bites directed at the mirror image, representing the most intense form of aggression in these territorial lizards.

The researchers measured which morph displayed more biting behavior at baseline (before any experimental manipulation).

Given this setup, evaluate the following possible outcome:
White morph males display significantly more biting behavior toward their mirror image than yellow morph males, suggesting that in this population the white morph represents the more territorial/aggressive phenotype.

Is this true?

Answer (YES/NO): NO